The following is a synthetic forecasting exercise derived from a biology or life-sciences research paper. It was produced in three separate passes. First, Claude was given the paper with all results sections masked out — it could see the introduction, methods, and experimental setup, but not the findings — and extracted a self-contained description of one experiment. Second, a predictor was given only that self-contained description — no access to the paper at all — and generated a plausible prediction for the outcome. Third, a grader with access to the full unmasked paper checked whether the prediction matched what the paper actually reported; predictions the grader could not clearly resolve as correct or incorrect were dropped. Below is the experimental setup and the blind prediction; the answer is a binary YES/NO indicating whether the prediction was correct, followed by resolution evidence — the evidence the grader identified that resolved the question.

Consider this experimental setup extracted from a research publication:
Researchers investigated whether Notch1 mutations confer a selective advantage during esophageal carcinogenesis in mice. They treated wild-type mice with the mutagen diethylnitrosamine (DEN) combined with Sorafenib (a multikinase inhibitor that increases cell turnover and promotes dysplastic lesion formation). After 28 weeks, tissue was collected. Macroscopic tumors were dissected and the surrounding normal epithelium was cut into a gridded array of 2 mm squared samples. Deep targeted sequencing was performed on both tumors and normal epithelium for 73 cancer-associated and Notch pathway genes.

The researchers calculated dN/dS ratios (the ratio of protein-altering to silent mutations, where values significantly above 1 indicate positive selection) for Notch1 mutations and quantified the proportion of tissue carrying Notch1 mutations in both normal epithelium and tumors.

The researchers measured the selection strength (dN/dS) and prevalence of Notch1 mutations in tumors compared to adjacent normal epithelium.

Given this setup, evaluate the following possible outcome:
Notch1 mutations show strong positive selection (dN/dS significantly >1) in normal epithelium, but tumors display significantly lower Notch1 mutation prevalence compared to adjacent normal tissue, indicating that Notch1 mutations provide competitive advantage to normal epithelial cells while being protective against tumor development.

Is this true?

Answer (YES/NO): YES